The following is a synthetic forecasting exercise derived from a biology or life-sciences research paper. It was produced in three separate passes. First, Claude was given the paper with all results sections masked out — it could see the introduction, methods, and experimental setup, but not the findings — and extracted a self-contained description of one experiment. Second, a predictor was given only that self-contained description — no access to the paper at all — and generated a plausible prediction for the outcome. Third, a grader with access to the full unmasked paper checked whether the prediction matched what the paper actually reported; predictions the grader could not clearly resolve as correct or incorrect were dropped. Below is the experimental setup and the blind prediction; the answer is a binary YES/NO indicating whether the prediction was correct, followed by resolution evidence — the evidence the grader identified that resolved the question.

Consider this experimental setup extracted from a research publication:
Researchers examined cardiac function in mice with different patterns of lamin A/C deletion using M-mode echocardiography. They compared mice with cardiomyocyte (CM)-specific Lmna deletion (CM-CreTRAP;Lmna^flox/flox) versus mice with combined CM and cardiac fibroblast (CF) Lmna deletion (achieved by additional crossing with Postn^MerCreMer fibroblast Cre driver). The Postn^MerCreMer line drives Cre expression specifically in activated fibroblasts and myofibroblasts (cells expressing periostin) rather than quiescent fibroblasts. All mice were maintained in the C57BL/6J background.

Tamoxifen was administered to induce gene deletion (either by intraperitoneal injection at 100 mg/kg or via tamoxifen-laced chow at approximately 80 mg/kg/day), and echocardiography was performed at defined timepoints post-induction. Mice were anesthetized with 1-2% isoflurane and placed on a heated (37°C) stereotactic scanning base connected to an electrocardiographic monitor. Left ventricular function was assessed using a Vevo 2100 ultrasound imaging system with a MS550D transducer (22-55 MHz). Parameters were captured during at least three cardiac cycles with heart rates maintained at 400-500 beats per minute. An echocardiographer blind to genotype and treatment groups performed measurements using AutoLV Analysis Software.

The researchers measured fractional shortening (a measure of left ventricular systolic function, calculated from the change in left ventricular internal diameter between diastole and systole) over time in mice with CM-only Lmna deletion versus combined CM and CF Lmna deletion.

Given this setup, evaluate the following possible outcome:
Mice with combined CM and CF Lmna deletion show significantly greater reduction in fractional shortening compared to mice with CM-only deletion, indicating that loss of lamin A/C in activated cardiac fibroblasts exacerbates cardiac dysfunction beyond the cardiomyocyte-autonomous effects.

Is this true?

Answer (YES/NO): NO